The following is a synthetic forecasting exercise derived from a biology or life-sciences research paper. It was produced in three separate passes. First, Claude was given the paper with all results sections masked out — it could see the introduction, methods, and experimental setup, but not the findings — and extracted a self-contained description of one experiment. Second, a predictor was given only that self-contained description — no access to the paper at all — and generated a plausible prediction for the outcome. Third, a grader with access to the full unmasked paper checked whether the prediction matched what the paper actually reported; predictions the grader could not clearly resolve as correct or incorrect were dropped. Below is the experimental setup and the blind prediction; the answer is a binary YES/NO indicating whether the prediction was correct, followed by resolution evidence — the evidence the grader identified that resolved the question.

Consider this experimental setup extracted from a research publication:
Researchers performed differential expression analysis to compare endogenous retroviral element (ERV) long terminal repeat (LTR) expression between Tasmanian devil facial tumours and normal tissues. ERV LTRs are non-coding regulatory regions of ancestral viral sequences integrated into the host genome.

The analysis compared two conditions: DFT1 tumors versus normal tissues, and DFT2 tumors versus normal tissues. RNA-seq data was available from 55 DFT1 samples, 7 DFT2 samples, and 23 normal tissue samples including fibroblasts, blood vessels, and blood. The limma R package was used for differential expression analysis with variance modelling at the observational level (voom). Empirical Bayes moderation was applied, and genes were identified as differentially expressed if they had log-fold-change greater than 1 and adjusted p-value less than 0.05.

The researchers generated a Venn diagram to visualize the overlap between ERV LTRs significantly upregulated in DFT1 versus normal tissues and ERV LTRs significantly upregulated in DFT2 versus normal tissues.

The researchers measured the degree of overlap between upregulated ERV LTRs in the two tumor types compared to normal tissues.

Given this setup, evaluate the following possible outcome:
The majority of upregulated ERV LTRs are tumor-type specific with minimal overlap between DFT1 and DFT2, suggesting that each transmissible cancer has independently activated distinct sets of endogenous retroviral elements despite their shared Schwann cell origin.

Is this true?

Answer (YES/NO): YES